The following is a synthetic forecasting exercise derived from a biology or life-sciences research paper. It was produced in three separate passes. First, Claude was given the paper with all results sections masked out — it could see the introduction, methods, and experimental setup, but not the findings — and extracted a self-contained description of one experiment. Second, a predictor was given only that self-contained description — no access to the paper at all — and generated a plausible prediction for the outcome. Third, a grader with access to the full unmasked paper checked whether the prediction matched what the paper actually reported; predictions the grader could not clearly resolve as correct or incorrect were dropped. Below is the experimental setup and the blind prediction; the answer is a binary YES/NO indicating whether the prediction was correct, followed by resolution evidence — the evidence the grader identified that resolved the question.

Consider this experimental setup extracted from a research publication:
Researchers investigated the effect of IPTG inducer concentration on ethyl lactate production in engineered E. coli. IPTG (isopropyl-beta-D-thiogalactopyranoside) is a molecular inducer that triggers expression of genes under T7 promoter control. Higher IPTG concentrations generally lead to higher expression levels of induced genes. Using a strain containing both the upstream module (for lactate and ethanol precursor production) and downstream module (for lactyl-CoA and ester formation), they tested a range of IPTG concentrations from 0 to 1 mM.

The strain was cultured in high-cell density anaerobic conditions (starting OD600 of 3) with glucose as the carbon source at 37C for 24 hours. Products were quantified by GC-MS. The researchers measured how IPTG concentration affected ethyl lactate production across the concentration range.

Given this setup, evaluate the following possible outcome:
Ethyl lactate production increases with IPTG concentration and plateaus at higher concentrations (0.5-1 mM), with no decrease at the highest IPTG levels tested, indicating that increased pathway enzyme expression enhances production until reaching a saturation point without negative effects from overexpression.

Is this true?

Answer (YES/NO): NO